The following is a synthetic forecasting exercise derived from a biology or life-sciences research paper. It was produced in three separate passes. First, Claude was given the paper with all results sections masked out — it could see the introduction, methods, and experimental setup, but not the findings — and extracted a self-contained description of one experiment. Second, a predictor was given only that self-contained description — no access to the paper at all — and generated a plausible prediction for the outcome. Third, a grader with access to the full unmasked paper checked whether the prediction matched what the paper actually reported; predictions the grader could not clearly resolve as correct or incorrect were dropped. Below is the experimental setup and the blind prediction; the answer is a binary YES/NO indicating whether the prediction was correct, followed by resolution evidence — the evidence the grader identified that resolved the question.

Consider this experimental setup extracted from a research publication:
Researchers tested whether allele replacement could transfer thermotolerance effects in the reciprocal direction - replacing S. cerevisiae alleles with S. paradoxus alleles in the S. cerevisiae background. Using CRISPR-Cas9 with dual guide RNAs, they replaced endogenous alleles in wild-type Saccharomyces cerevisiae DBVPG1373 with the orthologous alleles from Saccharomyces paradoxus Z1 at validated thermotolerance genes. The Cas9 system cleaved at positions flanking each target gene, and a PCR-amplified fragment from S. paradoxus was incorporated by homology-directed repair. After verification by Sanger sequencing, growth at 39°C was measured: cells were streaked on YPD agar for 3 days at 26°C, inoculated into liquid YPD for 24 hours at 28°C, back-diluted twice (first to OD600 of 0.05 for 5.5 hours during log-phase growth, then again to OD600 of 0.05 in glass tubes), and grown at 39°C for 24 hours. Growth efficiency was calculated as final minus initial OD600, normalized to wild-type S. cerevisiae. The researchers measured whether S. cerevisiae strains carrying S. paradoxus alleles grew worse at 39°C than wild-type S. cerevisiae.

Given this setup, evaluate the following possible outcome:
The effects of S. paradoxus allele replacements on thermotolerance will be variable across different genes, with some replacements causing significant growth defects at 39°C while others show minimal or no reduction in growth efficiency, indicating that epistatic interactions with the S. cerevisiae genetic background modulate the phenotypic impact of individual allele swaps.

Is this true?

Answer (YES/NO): NO